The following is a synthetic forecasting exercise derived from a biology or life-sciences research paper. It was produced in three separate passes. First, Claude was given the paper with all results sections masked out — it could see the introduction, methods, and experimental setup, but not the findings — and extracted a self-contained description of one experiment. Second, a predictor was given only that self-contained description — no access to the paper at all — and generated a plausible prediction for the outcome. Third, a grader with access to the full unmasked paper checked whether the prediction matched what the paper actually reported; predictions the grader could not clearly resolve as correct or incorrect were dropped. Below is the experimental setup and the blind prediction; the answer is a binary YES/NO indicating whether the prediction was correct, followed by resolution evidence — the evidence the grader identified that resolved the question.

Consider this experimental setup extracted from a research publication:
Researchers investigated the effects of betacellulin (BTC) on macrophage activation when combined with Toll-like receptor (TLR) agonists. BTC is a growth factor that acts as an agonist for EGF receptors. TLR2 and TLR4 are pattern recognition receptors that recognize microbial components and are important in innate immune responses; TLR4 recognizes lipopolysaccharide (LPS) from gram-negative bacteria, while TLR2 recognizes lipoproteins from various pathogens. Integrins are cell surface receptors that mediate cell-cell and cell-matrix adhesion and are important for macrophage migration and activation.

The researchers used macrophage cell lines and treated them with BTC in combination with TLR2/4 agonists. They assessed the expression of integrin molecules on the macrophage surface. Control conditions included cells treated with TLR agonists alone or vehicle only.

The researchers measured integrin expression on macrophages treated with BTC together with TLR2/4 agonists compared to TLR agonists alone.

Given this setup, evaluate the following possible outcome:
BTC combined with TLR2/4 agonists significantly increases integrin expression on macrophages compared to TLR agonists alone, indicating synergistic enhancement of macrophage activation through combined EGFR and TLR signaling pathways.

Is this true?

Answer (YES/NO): YES